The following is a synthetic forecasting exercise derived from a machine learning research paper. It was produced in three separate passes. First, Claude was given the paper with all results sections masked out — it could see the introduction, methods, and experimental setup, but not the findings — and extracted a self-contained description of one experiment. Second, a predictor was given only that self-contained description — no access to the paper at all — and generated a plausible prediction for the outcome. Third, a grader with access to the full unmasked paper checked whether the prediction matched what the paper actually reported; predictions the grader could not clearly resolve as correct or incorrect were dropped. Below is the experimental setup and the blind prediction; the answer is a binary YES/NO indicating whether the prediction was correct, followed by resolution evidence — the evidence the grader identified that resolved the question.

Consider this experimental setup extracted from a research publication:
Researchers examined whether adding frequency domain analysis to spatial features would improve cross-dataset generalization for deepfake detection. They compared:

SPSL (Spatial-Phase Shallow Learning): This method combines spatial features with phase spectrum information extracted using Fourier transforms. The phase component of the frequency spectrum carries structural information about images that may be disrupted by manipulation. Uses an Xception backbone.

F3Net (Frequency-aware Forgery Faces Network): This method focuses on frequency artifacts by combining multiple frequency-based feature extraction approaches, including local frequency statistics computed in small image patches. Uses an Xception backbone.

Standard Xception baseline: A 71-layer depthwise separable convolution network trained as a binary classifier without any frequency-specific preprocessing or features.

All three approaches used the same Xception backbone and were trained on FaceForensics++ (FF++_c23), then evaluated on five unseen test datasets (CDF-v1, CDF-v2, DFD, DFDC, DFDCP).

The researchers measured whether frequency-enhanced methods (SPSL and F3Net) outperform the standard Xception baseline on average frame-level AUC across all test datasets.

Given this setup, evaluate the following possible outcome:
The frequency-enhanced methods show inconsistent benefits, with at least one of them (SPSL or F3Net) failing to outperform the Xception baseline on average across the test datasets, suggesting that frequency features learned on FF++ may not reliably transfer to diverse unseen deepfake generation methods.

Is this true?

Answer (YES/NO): YES